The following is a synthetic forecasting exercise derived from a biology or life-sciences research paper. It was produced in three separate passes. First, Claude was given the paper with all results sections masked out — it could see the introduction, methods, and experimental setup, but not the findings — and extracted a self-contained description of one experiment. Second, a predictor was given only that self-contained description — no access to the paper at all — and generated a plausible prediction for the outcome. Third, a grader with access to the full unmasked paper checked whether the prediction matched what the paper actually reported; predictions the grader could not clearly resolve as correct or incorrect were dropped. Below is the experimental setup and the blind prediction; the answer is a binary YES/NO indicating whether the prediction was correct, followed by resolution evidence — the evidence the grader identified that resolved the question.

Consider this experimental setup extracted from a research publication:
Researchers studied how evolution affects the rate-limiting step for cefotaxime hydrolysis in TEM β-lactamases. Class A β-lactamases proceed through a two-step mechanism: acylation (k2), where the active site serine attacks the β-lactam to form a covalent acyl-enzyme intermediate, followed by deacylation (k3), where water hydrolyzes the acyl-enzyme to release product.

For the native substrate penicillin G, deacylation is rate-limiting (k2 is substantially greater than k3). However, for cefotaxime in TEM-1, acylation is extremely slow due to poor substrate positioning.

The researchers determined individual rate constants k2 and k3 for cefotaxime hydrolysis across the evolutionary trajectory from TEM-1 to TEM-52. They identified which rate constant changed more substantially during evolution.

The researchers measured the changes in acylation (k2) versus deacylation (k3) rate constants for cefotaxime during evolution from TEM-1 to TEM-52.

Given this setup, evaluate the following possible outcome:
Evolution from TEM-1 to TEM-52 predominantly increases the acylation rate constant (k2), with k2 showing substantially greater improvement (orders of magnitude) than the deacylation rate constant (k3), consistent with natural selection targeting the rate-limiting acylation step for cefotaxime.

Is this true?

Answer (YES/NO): YES